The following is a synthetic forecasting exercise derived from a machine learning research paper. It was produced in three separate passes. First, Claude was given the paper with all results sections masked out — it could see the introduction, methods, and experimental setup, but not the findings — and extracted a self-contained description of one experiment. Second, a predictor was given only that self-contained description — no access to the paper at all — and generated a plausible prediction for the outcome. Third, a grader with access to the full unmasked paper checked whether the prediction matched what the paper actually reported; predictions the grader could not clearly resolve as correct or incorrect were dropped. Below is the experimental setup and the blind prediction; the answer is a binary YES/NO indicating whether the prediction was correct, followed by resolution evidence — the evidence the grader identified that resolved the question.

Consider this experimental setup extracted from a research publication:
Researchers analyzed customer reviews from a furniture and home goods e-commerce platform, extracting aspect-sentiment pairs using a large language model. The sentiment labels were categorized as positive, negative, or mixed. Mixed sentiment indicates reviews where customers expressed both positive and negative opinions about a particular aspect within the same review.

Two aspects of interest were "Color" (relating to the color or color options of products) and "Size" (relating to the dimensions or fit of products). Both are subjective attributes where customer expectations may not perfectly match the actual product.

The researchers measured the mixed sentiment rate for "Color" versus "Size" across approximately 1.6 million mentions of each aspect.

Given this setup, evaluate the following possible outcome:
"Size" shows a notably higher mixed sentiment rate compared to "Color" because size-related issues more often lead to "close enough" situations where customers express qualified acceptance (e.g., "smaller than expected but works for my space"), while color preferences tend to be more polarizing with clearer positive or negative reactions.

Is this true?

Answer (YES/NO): NO